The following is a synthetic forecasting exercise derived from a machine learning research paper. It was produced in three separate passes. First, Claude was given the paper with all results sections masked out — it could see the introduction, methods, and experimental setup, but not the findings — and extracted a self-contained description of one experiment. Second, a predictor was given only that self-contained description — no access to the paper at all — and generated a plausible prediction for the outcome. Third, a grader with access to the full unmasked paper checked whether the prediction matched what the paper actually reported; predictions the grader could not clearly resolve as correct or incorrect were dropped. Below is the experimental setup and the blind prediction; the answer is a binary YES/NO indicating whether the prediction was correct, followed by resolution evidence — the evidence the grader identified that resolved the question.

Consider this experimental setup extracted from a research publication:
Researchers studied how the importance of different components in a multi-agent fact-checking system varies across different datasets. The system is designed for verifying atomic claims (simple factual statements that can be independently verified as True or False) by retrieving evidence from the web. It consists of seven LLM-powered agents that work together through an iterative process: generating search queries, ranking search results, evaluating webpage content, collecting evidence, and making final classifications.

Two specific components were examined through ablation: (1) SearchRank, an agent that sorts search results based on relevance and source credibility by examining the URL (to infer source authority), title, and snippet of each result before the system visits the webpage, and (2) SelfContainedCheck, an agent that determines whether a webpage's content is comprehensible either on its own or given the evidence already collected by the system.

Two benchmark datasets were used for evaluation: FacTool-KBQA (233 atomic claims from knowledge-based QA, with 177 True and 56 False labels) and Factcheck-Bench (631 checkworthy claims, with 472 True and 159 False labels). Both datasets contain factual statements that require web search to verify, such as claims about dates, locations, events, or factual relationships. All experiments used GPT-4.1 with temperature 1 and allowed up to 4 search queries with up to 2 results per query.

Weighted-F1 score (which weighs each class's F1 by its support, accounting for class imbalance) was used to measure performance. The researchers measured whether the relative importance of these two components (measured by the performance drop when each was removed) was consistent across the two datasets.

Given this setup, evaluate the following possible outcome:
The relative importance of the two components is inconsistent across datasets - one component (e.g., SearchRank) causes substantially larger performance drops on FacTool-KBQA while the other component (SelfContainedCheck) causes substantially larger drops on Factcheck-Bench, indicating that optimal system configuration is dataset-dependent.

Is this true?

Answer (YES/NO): NO